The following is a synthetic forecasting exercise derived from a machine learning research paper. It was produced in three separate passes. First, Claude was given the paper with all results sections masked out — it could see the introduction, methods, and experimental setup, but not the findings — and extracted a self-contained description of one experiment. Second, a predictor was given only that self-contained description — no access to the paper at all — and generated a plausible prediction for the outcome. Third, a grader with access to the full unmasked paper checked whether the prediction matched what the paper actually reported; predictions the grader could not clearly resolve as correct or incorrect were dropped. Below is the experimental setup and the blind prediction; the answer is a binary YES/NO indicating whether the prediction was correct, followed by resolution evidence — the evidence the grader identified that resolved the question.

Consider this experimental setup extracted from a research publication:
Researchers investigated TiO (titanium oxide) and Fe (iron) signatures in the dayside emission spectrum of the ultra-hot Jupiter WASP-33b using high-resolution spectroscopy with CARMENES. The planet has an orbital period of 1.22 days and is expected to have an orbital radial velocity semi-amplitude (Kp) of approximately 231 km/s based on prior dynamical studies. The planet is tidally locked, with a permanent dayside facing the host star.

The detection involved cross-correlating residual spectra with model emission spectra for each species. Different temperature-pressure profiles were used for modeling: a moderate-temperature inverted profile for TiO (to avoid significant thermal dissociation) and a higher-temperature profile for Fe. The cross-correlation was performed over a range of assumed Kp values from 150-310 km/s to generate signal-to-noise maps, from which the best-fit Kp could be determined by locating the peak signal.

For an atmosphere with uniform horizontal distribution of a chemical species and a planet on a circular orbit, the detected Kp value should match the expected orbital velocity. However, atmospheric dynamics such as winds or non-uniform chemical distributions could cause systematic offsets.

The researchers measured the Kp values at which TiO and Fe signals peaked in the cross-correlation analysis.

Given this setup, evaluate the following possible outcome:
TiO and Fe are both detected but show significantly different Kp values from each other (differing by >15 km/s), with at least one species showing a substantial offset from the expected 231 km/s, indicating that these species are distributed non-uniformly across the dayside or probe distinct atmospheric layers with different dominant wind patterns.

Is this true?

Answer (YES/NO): YES